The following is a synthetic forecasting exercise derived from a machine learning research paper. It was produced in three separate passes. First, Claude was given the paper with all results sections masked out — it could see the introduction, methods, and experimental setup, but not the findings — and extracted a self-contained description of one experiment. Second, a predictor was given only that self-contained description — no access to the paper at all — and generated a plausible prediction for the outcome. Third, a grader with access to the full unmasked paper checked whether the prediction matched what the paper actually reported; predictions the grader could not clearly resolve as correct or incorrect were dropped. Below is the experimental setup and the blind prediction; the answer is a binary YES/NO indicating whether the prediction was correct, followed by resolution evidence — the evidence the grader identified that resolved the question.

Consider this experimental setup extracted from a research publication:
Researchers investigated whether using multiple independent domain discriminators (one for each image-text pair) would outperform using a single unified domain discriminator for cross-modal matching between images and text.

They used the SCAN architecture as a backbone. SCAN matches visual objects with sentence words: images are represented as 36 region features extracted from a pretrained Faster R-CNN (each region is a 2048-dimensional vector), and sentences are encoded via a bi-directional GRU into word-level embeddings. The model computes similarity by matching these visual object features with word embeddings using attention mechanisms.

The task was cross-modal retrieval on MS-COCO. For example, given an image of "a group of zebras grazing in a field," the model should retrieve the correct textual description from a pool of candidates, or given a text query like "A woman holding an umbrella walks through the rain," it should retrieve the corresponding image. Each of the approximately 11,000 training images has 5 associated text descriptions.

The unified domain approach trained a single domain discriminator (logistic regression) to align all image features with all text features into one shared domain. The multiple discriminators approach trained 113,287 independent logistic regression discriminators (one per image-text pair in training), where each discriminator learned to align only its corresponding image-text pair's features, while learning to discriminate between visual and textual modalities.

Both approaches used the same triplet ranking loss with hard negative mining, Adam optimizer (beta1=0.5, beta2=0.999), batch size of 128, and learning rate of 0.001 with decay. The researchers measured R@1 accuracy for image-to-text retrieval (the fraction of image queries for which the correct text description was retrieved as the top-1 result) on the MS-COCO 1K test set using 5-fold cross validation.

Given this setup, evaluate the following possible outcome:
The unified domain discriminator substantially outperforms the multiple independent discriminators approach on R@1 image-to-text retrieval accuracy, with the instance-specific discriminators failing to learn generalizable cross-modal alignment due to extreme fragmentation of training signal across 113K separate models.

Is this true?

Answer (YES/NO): NO